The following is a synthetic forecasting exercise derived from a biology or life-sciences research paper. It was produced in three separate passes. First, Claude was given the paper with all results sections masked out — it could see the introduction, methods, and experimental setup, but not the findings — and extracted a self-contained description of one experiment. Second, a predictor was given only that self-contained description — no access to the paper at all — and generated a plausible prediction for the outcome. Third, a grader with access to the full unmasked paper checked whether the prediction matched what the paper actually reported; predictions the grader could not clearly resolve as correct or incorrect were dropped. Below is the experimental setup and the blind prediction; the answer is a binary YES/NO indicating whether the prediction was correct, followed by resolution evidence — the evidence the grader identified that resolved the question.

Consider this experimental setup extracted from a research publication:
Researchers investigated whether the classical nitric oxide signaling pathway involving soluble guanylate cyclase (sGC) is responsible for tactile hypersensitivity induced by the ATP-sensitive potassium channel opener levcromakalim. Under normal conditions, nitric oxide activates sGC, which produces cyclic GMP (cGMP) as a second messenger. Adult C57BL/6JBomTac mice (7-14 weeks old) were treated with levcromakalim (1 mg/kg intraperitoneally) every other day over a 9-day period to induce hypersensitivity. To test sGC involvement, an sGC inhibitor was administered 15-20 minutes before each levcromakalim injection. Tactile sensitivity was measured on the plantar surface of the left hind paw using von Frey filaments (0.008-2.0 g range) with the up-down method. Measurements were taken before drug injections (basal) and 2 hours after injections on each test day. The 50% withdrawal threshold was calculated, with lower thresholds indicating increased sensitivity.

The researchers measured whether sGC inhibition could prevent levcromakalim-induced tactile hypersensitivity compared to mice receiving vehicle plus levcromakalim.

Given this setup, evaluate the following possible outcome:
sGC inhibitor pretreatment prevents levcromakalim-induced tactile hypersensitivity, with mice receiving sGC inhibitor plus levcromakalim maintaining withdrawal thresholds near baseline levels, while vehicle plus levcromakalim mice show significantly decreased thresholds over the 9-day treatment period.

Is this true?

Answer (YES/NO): NO